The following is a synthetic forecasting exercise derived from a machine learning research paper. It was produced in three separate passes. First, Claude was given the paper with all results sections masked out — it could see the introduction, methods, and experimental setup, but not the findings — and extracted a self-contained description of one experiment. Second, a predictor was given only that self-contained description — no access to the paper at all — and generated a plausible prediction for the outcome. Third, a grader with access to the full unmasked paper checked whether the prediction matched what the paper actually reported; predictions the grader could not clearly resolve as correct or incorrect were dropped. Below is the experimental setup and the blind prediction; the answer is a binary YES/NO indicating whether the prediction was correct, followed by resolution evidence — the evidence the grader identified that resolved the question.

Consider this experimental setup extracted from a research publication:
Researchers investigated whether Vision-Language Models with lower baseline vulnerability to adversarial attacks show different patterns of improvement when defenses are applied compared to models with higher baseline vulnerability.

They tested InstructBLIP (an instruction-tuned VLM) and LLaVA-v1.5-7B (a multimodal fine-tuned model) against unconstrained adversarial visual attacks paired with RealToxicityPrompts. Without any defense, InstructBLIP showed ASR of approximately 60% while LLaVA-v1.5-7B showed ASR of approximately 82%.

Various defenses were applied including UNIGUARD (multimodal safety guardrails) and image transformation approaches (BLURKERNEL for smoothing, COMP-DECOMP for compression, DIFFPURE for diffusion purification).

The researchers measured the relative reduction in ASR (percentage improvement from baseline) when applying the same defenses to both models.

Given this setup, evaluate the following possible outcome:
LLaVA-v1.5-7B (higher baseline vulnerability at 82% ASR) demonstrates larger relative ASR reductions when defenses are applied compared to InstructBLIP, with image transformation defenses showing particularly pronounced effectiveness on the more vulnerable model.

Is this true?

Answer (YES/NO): YES